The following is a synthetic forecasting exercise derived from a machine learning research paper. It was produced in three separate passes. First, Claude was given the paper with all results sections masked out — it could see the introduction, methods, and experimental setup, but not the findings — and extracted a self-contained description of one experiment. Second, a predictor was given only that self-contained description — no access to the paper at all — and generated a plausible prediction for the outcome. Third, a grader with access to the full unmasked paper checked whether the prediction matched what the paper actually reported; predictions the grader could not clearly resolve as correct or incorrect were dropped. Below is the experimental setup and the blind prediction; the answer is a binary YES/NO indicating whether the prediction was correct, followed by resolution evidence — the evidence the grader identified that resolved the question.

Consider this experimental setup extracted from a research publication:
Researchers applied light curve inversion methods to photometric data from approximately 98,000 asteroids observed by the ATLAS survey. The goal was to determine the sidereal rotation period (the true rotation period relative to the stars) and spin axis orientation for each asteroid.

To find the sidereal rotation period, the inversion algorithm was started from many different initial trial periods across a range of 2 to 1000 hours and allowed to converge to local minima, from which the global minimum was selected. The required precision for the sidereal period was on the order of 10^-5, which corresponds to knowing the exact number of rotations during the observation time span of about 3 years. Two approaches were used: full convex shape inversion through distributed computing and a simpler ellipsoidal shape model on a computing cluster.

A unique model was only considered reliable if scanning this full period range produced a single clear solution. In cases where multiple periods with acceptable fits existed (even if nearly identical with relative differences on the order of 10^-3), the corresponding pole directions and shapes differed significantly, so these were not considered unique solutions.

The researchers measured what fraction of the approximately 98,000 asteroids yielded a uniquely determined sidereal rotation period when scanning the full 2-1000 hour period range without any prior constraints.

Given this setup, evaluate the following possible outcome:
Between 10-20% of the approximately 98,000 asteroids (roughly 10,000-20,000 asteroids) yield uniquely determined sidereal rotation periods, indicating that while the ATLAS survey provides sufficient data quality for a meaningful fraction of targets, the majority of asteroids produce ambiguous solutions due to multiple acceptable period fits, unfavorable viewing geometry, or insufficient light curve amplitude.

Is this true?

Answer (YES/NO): NO